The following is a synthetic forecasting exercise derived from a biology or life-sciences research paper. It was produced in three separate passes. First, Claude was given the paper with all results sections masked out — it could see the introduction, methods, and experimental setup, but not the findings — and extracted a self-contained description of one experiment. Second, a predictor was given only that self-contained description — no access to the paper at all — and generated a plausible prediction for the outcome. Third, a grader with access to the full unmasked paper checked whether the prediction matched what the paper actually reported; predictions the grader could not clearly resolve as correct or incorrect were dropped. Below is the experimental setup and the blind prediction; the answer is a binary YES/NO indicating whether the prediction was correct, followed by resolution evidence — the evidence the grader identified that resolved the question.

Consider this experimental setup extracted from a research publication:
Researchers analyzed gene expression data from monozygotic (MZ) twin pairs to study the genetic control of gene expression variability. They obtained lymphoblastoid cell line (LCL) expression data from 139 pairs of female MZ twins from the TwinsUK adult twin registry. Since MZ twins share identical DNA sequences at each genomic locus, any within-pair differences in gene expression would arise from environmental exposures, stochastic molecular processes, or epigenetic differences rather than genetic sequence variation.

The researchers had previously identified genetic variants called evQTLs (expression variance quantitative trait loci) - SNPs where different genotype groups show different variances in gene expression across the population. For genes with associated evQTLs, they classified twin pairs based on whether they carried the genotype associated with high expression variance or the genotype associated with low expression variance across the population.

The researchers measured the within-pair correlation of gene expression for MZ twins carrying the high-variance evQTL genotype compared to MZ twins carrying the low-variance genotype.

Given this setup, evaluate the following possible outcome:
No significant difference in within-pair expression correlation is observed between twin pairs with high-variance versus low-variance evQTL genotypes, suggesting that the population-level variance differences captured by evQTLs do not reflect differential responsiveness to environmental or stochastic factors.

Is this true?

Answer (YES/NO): NO